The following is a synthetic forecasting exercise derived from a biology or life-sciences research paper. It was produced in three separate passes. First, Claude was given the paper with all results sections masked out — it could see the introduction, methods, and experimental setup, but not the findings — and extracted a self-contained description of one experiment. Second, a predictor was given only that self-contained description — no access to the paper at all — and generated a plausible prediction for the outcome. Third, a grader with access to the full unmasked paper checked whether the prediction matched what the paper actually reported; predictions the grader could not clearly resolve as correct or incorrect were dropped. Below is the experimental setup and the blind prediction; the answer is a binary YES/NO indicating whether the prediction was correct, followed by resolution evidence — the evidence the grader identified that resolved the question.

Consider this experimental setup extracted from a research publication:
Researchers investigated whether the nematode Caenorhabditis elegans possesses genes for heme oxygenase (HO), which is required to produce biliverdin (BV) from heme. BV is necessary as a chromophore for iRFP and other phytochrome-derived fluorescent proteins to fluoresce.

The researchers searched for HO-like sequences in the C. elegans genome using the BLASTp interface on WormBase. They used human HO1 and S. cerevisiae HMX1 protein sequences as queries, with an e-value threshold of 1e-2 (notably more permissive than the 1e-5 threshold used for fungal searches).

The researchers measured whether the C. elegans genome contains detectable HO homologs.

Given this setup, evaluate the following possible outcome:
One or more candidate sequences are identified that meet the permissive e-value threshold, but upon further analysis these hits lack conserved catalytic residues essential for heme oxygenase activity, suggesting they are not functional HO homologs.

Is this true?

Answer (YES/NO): NO